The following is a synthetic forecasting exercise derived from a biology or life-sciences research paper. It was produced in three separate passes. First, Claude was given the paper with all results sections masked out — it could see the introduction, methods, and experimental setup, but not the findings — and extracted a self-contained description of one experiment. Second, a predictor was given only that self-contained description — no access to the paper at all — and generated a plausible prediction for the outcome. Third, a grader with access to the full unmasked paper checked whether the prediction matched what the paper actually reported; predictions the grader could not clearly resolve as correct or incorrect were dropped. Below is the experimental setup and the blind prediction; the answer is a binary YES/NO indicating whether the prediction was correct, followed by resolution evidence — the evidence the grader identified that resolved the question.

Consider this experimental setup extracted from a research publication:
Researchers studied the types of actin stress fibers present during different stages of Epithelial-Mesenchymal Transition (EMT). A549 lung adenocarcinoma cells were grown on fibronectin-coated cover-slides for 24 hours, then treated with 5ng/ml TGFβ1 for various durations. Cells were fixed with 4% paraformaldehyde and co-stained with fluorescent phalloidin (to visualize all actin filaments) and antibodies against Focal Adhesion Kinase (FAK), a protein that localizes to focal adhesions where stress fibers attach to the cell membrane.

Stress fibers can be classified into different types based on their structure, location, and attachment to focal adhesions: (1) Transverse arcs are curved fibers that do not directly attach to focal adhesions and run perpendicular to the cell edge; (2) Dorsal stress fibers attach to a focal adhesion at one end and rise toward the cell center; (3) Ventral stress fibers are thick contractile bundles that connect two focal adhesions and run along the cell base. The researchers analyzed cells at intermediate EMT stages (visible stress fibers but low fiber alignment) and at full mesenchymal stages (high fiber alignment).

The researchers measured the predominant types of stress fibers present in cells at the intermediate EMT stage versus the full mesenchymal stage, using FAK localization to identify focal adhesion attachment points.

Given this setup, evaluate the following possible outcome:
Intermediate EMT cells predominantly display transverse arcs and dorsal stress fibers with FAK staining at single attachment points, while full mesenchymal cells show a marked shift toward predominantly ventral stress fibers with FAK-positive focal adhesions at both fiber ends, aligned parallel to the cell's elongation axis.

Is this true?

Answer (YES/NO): NO